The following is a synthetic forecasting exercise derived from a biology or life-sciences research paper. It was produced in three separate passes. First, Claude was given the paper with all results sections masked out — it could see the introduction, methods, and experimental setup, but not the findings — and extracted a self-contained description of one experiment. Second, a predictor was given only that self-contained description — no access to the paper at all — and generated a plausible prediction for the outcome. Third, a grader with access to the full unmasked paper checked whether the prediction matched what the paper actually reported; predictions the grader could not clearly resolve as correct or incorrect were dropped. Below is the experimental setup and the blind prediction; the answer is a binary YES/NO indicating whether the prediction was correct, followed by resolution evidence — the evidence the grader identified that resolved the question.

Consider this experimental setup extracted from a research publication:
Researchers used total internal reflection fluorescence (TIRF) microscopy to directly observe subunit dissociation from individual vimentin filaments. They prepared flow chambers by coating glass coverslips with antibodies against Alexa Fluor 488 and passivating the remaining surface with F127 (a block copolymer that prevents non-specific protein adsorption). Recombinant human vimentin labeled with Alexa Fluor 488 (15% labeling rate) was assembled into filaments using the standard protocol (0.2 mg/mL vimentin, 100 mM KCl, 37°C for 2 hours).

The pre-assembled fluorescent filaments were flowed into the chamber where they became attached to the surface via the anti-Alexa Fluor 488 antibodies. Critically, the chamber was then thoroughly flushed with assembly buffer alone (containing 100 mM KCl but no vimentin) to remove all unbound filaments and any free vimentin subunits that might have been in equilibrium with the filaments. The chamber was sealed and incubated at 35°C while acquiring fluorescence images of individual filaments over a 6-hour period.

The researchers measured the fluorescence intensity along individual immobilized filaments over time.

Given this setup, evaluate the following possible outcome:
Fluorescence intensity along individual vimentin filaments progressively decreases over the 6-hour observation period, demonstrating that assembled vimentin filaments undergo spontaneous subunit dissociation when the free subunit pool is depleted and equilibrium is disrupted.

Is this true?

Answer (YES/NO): YES